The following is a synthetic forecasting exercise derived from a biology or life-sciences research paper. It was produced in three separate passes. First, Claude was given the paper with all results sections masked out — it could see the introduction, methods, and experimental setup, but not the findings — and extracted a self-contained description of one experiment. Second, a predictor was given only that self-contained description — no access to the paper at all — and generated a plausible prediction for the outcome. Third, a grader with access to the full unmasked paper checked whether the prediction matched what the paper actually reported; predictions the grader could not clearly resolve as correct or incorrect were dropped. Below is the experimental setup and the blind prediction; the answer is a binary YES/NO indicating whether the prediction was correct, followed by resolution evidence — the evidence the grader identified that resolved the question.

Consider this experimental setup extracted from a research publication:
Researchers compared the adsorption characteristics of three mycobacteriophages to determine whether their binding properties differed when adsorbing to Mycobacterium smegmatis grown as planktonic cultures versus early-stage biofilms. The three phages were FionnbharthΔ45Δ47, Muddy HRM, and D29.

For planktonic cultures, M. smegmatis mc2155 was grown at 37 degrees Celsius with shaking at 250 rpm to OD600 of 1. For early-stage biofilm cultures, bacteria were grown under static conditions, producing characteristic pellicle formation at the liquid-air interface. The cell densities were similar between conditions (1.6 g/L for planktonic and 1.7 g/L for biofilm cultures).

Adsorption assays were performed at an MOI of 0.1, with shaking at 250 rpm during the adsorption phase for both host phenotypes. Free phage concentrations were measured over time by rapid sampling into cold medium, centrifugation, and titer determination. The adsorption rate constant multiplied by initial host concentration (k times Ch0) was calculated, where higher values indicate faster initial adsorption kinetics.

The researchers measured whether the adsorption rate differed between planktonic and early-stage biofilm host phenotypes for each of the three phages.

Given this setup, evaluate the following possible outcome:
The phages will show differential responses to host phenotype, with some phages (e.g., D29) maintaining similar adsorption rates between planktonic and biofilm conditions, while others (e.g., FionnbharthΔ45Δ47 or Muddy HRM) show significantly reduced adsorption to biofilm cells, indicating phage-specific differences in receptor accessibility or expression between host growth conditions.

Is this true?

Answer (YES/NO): NO